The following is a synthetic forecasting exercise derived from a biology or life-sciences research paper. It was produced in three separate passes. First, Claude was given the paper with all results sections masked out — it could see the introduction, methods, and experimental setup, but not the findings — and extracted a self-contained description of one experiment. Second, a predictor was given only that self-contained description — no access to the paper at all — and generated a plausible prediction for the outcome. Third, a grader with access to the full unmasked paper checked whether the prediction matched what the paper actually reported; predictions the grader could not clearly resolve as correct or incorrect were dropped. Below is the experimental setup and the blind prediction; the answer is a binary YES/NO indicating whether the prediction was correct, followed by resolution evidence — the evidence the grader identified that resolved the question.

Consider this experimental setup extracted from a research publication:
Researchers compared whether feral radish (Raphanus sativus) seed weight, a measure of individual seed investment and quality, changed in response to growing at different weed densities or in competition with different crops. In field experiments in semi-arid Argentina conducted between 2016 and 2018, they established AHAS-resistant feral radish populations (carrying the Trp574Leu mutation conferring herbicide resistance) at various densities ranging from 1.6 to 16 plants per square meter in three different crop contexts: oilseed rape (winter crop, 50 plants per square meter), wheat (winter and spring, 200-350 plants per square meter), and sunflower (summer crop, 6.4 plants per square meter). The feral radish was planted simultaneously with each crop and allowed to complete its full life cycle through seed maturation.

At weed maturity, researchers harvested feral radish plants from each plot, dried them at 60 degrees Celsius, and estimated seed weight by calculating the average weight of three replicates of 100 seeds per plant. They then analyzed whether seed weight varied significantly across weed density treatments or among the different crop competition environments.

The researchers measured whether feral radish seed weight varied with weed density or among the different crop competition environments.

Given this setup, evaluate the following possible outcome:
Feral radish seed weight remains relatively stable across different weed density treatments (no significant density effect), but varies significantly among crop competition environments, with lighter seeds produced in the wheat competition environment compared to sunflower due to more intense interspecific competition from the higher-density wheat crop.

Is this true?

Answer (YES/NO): NO